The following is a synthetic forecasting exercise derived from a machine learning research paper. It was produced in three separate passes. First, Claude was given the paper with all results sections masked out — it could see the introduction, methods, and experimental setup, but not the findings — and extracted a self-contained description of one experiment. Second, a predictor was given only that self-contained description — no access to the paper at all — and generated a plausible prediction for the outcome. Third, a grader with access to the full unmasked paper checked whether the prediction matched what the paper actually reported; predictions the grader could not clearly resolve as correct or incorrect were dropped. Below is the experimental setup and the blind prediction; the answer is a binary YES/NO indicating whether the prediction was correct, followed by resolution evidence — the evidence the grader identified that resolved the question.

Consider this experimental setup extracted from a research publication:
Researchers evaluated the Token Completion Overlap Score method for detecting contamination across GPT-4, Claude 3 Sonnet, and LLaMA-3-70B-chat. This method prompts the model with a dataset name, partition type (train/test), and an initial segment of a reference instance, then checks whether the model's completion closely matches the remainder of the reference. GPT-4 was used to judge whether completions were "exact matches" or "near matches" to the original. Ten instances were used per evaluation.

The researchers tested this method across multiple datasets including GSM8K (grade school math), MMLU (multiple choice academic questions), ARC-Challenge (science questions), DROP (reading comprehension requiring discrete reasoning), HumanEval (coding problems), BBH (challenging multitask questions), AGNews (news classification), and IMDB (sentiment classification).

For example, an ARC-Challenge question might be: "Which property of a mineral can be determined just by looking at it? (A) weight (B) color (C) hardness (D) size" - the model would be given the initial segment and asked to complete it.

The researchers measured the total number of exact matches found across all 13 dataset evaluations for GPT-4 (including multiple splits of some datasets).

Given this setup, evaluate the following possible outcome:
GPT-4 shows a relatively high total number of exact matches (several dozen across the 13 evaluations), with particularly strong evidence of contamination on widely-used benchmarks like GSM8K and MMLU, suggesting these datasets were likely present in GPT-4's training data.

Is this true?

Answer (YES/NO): NO